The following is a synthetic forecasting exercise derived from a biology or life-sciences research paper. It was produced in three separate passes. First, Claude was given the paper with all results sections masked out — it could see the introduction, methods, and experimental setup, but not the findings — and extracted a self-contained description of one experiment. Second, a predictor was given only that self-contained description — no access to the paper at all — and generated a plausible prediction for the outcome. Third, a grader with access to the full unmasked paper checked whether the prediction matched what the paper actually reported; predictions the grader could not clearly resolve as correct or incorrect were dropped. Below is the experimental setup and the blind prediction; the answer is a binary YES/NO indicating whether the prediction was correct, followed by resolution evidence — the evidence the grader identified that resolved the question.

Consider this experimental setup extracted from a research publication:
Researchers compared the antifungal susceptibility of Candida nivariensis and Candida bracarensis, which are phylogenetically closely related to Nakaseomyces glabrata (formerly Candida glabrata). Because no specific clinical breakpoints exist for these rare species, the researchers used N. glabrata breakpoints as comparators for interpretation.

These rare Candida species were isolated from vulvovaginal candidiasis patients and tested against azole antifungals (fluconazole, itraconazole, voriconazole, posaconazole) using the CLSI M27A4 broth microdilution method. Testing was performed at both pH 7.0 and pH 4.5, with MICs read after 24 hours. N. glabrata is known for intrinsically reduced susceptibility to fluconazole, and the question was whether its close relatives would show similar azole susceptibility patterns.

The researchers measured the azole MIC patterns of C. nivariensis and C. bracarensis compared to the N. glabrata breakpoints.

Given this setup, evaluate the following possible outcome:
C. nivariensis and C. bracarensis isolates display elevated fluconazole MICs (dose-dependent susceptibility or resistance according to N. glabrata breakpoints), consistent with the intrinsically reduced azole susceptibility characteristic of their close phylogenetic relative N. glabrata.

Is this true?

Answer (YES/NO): NO